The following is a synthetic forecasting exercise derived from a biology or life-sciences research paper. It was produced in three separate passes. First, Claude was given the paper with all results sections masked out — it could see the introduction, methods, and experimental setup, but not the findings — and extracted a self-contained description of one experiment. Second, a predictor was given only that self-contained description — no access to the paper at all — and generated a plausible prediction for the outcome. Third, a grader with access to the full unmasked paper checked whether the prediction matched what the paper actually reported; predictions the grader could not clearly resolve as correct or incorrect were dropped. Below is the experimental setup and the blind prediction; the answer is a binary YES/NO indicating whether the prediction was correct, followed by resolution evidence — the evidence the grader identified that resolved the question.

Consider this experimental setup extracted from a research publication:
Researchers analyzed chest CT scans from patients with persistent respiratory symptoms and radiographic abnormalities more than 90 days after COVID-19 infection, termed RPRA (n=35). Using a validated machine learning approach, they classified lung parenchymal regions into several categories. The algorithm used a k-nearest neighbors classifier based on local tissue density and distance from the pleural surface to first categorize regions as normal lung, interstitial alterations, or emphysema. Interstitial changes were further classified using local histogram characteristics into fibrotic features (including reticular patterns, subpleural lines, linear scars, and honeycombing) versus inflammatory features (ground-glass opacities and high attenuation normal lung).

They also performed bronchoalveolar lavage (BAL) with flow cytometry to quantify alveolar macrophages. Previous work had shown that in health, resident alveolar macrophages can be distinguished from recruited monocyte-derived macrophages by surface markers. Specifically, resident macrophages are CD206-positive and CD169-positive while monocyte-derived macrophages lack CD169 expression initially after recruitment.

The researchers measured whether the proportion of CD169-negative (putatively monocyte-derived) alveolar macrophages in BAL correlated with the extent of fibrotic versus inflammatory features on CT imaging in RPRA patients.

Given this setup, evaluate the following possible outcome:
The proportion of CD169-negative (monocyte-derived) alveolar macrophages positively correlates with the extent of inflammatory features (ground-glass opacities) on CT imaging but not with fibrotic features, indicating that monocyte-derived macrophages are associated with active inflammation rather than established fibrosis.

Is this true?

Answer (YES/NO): NO